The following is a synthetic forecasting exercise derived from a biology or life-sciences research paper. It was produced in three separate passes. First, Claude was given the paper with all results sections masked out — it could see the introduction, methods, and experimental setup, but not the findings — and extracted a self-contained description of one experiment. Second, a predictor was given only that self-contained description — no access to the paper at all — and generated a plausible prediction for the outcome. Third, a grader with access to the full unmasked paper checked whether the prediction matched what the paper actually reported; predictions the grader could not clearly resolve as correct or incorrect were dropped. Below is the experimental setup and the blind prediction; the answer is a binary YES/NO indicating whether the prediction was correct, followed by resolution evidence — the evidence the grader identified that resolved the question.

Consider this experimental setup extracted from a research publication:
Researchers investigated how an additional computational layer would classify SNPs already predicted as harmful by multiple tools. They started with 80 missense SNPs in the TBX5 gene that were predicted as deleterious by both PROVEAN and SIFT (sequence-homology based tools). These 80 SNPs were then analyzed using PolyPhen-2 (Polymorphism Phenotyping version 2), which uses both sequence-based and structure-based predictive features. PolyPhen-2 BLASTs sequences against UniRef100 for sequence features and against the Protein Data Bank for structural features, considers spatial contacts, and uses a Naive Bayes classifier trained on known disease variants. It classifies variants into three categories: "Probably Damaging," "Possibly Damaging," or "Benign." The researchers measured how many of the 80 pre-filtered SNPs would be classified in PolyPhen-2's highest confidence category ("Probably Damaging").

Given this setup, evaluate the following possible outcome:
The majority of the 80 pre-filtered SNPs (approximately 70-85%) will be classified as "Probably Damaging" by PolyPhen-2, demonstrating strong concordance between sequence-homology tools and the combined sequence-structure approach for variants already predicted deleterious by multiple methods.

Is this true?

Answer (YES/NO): YES